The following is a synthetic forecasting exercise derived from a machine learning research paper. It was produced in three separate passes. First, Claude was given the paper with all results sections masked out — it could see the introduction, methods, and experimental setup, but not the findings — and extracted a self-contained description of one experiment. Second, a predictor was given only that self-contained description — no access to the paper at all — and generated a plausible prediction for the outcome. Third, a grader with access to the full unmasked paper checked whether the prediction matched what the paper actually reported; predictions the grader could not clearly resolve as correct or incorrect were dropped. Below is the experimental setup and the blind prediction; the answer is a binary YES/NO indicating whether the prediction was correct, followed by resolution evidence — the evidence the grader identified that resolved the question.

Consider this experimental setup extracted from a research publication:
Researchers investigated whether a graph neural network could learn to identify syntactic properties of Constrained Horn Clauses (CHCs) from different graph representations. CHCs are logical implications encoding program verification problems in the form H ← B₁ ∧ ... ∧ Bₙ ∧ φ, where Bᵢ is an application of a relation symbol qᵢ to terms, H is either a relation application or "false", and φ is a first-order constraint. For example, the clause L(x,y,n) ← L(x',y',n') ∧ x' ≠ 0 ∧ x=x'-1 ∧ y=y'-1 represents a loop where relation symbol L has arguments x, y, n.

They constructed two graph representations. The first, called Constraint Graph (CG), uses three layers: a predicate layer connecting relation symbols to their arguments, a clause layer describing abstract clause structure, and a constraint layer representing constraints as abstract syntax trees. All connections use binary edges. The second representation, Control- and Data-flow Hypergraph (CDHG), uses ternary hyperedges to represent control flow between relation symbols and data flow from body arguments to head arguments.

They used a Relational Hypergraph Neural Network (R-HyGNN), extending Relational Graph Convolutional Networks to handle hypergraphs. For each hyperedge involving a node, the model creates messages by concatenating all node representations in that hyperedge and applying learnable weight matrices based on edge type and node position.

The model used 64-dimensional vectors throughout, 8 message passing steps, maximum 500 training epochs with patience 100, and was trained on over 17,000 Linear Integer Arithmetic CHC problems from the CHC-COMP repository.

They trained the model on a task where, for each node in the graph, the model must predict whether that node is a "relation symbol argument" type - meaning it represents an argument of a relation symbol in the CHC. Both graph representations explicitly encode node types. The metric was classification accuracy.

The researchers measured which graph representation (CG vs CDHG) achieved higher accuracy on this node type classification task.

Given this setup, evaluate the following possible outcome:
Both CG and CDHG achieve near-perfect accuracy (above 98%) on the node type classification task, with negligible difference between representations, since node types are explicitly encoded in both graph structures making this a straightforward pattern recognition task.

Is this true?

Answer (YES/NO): YES